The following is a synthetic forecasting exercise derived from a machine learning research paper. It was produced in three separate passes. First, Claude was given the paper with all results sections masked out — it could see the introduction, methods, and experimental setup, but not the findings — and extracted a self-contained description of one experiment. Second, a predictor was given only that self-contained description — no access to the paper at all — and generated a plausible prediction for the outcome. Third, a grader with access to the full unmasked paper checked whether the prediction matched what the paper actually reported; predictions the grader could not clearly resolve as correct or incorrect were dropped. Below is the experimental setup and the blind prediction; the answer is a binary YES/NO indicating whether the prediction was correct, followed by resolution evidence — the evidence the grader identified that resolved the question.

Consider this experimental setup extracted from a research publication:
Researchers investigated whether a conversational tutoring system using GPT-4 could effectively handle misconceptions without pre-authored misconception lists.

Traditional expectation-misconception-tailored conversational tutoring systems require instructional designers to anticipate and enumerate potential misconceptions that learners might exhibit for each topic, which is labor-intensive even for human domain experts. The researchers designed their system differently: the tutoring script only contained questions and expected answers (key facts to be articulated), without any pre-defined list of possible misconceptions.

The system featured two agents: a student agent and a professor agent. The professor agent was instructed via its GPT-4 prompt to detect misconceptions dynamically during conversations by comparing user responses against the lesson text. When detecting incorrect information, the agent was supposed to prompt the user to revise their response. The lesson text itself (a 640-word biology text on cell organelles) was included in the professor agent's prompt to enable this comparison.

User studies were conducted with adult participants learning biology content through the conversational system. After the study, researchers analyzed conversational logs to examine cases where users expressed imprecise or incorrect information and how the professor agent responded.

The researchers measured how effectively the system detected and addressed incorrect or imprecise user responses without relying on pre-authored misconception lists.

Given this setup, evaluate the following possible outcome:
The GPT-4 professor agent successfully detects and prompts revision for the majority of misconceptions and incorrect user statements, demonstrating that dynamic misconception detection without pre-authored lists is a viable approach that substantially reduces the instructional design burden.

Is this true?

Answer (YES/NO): NO